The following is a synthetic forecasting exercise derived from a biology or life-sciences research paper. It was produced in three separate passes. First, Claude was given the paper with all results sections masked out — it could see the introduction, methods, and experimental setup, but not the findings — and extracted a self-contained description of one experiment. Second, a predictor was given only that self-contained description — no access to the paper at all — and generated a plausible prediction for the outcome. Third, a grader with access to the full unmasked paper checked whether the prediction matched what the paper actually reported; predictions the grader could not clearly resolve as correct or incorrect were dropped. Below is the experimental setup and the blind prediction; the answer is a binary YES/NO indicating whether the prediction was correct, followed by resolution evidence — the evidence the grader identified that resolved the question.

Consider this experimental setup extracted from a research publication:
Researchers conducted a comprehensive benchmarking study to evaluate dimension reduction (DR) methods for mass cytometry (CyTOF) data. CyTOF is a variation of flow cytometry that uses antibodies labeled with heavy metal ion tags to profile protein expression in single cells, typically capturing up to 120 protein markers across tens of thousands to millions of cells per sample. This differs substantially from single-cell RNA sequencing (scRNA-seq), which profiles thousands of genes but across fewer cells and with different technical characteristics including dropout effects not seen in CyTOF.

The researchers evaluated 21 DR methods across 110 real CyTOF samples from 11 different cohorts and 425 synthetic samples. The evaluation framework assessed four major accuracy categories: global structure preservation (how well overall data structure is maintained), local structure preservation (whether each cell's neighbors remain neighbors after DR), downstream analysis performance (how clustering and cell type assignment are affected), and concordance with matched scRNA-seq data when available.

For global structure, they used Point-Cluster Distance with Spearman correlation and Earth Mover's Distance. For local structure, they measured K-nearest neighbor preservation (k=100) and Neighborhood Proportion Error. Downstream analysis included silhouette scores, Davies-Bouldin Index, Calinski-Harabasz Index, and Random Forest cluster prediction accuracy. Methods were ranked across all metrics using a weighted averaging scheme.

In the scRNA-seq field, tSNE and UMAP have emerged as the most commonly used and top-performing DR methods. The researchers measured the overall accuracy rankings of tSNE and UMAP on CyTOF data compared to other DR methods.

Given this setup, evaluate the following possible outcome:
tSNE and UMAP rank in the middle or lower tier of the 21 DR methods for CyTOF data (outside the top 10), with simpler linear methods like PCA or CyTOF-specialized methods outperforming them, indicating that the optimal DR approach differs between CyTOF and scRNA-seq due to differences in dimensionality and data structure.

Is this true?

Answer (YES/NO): NO